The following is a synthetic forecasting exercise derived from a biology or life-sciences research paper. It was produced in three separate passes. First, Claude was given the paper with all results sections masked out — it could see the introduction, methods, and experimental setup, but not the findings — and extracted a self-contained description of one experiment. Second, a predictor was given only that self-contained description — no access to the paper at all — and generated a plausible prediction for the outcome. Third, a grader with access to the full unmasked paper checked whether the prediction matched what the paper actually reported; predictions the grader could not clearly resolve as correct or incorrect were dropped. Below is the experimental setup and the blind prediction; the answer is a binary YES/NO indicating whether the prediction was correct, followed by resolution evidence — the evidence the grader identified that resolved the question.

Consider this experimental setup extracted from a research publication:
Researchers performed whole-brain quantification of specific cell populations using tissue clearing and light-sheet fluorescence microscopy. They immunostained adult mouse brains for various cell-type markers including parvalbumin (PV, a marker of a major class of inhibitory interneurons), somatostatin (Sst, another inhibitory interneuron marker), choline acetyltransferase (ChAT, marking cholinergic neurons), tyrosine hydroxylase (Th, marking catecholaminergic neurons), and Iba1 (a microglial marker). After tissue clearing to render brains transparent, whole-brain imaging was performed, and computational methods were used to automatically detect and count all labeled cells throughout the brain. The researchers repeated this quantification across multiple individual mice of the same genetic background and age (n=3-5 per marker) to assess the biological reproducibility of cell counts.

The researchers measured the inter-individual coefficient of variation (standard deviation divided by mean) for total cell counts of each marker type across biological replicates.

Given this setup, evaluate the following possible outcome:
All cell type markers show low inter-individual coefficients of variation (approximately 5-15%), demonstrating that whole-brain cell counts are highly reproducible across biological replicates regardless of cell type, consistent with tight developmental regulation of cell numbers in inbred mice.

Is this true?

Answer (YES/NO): YES